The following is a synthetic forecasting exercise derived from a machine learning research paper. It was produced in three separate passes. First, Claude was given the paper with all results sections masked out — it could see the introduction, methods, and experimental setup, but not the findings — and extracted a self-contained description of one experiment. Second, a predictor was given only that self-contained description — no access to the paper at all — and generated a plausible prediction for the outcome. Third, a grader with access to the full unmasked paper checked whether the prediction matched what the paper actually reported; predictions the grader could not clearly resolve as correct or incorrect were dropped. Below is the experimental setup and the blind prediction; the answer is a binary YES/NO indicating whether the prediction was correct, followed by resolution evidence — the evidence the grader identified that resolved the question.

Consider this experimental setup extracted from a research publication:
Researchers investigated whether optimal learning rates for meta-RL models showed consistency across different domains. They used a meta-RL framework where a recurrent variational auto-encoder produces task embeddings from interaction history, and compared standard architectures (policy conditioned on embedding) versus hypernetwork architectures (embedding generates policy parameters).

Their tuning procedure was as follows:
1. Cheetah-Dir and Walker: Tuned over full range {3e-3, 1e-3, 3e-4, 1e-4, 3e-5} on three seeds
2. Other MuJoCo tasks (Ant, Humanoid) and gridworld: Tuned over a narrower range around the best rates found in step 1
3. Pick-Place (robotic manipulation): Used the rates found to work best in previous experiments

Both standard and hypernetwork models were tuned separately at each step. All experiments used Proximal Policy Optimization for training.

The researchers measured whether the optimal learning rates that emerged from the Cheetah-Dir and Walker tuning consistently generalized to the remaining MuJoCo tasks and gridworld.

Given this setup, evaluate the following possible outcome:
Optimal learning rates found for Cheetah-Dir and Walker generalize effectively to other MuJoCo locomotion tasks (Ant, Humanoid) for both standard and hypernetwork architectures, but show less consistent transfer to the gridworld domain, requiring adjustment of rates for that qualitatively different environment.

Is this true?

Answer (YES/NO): NO